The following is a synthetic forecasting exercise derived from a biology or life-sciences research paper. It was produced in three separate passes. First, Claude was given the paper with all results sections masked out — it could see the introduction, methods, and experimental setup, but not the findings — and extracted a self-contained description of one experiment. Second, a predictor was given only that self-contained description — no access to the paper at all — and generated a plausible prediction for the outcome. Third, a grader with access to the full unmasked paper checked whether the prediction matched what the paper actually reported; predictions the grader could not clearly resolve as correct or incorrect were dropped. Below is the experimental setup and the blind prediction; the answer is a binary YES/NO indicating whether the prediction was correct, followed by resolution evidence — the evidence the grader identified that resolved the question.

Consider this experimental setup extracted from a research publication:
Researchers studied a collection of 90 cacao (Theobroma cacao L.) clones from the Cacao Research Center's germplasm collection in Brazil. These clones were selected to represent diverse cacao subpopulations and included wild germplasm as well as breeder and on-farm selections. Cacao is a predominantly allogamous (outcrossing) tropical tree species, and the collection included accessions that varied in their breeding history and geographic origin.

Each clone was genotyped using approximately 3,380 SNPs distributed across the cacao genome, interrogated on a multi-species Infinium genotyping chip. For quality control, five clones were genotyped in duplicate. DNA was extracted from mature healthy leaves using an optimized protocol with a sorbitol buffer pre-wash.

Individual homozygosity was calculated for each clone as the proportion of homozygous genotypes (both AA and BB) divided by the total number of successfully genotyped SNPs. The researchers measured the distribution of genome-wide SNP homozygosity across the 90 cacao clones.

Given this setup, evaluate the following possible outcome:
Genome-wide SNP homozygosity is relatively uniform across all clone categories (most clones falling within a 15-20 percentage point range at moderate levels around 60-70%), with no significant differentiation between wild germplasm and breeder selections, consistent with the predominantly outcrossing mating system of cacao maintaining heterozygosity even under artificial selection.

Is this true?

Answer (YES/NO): NO